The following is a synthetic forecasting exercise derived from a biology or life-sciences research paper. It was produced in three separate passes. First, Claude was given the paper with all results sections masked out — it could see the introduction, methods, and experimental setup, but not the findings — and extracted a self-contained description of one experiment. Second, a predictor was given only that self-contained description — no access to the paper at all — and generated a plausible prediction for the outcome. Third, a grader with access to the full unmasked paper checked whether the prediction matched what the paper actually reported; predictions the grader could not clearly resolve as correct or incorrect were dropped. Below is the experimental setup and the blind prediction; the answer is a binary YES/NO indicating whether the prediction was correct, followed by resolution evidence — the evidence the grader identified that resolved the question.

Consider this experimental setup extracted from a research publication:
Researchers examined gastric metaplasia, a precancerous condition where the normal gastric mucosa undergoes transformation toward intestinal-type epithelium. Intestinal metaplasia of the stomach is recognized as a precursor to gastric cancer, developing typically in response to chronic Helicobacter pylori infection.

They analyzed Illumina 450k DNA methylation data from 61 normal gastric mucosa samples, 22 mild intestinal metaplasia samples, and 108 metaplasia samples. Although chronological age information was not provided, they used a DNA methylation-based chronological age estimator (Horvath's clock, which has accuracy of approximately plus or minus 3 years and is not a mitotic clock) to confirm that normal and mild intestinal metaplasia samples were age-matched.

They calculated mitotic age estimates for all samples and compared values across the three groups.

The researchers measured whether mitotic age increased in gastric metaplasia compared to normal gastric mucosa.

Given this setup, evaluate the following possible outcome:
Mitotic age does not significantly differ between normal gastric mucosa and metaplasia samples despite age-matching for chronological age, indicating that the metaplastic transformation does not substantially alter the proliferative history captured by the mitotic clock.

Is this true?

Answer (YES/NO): NO